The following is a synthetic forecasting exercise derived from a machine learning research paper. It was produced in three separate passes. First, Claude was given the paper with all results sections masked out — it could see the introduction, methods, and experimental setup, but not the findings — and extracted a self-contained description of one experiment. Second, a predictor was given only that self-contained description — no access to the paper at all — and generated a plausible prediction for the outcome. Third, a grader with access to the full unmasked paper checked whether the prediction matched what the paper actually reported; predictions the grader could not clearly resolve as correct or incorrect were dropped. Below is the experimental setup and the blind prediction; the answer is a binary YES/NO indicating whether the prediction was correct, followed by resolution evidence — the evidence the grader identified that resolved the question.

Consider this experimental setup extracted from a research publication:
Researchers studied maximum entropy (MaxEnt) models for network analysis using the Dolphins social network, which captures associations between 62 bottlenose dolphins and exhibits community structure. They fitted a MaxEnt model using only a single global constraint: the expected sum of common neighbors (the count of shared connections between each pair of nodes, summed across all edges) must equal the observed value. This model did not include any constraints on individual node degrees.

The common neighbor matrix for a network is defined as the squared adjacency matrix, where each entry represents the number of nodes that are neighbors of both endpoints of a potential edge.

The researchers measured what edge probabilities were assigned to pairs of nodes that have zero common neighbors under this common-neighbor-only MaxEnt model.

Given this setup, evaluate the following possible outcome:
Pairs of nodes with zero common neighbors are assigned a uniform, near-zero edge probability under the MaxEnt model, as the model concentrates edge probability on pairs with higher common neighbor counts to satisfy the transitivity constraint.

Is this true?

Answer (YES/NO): NO